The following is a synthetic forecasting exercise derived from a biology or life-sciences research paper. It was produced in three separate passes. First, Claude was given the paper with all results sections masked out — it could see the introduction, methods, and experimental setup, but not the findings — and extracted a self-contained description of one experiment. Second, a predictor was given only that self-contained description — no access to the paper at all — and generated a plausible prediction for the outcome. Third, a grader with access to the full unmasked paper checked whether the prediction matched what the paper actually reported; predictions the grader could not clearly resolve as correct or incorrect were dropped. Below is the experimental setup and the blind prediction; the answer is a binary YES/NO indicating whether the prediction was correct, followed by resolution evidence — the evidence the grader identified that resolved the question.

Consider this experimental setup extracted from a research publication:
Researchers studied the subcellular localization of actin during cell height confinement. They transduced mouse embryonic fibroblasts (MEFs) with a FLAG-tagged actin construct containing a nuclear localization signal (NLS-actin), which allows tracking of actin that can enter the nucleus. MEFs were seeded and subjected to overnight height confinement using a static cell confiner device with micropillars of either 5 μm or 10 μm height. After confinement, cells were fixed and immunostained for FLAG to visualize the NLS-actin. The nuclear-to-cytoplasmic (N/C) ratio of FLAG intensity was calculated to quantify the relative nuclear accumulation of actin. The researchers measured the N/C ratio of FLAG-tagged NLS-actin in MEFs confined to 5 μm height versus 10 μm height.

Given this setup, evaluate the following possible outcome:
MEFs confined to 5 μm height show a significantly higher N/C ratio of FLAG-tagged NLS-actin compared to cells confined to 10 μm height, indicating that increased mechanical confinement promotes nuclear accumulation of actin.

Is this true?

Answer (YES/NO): NO